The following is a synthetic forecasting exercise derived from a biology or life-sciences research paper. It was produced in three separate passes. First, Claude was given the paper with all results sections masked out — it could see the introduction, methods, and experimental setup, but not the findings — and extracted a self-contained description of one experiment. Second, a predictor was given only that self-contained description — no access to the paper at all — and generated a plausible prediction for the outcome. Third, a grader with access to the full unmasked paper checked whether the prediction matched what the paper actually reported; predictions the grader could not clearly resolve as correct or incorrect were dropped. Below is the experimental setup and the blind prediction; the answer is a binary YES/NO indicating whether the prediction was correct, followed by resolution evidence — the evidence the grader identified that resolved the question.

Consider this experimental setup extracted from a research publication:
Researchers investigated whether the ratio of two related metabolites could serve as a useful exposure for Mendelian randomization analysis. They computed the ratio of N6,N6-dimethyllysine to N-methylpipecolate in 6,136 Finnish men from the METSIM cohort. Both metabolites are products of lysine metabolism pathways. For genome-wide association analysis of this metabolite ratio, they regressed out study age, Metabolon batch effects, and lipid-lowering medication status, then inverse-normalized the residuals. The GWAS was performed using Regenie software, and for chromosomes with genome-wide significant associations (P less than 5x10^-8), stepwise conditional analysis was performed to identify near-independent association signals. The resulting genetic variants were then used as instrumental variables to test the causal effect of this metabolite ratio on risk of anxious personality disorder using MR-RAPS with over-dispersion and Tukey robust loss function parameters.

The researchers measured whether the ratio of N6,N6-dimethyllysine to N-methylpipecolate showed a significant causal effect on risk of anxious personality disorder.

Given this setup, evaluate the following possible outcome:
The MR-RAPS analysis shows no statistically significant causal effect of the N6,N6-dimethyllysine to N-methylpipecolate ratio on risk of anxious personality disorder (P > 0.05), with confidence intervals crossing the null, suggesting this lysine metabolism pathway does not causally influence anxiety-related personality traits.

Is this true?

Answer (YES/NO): NO